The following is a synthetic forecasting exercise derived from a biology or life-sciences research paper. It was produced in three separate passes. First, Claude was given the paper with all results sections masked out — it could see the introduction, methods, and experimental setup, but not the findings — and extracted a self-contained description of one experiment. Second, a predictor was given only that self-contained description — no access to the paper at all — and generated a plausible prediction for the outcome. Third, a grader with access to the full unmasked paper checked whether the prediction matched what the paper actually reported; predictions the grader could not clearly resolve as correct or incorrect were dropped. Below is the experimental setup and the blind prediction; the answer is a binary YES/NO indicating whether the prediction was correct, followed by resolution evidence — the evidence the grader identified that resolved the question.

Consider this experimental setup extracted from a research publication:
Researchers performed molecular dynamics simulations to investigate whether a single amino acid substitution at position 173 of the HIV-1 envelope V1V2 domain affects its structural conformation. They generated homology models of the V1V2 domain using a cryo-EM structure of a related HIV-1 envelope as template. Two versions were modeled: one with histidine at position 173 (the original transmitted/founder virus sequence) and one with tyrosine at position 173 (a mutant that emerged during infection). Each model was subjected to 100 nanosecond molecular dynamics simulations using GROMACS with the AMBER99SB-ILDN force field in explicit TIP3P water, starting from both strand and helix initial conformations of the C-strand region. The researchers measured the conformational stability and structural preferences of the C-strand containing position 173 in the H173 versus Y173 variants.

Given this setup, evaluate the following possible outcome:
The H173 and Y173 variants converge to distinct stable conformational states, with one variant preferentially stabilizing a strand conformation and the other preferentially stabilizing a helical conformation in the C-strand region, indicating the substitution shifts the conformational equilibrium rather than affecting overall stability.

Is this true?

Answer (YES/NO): NO